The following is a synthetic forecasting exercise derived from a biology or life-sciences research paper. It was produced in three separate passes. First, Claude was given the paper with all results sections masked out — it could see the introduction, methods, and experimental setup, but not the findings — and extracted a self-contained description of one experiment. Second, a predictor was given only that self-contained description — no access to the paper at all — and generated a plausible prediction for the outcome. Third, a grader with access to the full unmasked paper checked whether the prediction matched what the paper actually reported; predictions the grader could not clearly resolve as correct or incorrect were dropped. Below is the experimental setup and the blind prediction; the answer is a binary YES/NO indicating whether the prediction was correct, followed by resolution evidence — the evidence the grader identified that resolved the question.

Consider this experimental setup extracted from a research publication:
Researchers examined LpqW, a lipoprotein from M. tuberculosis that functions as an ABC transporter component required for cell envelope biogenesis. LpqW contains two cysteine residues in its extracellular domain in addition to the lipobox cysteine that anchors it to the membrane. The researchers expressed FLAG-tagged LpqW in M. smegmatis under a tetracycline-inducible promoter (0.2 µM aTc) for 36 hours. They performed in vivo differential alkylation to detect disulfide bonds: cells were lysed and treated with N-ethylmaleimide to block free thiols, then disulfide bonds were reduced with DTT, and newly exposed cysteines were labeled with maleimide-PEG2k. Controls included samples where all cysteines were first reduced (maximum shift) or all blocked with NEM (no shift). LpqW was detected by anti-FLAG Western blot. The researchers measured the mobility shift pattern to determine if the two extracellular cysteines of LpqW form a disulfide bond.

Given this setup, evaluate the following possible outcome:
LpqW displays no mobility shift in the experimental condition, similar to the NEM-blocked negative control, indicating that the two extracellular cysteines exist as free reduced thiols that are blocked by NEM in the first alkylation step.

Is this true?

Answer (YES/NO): NO